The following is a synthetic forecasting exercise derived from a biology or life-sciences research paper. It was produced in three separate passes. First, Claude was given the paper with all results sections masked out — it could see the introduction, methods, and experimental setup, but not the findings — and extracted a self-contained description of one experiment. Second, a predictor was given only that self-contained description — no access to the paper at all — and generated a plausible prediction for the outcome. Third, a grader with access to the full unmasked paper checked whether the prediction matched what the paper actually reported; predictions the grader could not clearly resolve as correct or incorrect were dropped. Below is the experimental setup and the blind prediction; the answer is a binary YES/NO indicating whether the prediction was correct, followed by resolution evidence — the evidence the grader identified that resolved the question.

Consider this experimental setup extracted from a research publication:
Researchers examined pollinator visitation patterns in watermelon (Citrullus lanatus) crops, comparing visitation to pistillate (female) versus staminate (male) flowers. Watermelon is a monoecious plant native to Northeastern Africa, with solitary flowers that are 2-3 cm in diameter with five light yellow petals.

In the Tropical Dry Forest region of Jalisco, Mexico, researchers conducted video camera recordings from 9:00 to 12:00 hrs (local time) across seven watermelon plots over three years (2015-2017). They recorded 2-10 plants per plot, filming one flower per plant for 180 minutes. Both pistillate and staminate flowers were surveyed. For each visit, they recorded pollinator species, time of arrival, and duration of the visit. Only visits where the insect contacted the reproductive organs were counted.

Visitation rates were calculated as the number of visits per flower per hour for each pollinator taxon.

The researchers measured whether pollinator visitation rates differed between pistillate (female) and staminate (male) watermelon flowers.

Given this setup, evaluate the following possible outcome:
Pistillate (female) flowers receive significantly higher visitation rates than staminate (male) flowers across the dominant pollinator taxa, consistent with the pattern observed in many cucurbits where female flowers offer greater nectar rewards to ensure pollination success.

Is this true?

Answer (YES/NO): NO